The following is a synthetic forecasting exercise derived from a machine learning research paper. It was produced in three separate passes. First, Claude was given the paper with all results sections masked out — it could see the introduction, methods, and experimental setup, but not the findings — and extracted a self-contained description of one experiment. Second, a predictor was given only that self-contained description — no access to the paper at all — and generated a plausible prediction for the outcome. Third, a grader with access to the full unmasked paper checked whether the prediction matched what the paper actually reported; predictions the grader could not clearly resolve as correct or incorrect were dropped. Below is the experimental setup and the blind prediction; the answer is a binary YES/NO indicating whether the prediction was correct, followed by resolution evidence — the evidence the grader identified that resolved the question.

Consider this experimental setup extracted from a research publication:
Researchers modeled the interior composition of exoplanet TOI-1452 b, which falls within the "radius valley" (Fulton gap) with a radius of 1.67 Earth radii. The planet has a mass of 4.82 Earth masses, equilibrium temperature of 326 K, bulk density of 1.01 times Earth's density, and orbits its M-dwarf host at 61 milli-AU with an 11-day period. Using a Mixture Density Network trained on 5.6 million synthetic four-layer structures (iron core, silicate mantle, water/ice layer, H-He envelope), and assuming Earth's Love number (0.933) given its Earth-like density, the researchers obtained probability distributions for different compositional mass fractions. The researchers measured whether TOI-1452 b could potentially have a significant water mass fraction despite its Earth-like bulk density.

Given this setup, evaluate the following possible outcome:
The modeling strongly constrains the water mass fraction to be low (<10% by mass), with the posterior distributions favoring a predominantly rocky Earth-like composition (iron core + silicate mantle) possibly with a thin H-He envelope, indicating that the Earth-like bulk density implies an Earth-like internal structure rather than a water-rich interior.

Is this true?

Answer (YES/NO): YES